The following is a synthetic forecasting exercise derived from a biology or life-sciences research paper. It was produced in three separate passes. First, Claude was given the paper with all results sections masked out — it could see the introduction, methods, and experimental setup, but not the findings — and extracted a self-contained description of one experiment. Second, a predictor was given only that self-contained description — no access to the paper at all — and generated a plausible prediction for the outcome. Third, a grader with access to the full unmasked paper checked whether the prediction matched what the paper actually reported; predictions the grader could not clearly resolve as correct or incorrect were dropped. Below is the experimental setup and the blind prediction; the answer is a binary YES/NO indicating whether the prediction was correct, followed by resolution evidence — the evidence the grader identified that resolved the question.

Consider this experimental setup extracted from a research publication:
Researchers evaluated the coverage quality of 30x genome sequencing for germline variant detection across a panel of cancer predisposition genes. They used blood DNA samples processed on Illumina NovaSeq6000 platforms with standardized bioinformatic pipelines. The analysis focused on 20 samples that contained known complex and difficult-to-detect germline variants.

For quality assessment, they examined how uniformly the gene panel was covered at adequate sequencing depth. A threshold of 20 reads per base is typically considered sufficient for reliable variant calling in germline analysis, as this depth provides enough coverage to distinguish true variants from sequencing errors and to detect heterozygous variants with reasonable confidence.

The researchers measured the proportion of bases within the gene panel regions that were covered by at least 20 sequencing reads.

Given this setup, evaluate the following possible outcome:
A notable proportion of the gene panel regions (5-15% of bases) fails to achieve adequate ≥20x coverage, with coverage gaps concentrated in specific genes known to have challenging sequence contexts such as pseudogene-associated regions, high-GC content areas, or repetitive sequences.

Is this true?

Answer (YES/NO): NO